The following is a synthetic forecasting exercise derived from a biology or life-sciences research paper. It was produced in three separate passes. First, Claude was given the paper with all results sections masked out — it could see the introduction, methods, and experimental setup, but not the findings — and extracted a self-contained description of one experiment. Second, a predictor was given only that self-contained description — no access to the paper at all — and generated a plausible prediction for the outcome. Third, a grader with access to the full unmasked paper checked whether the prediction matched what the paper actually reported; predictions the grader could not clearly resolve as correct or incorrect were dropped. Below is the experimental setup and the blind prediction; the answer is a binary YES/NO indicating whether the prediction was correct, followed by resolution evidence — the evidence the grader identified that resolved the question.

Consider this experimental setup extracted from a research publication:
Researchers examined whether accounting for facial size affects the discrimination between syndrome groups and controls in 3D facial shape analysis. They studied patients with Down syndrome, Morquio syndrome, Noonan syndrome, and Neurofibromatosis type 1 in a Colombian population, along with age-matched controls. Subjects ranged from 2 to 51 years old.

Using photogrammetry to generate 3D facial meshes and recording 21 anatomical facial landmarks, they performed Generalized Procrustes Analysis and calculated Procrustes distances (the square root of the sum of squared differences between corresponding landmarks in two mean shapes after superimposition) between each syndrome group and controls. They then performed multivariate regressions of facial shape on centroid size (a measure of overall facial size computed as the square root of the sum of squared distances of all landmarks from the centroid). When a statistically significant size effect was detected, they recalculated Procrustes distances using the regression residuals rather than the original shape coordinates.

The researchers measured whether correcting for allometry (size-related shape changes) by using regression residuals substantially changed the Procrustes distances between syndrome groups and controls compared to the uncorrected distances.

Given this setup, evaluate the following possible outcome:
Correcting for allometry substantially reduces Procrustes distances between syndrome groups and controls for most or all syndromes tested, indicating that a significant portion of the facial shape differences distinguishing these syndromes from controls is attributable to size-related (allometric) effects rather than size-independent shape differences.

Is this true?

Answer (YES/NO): NO